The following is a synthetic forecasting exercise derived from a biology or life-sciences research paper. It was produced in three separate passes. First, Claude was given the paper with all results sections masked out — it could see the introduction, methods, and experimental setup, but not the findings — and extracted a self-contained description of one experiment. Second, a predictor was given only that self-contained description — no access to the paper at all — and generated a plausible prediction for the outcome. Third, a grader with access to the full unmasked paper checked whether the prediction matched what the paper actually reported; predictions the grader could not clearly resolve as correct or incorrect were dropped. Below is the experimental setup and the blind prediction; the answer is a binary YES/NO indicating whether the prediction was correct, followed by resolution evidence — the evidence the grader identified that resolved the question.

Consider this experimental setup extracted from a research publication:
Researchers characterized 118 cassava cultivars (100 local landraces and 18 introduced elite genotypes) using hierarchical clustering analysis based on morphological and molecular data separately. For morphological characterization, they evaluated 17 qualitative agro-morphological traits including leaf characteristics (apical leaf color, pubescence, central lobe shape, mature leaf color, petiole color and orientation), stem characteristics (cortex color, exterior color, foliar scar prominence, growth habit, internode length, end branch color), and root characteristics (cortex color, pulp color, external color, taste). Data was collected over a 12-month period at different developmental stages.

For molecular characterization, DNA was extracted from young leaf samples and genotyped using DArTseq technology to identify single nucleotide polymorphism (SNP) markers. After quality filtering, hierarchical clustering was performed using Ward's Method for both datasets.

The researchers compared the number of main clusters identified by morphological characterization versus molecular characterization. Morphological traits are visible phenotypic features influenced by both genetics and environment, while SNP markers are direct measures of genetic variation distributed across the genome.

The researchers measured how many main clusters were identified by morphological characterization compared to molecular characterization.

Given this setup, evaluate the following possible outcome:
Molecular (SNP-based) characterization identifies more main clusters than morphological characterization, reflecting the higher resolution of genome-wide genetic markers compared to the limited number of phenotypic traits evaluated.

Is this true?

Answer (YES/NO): YES